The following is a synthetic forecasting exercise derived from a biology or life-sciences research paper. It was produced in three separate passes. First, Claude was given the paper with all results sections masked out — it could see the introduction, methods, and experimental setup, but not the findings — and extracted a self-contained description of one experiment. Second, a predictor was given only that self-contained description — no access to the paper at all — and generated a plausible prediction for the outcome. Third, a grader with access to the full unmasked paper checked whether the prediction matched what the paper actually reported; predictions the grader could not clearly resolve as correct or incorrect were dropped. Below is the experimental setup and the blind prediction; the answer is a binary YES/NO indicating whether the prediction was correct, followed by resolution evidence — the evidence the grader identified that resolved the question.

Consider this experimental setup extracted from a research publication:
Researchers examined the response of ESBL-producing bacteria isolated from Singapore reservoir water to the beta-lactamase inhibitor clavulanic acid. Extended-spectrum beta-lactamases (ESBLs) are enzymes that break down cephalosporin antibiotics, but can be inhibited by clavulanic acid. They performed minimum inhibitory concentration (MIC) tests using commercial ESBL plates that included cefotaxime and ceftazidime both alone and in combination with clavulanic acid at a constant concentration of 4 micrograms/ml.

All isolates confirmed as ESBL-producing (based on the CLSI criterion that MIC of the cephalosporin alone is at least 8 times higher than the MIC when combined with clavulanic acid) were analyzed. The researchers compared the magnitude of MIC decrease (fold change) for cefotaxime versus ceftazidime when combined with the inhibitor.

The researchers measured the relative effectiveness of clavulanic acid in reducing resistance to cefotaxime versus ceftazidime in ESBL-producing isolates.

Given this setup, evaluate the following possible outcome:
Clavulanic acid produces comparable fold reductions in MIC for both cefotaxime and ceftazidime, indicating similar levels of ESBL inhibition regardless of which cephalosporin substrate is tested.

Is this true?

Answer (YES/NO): NO